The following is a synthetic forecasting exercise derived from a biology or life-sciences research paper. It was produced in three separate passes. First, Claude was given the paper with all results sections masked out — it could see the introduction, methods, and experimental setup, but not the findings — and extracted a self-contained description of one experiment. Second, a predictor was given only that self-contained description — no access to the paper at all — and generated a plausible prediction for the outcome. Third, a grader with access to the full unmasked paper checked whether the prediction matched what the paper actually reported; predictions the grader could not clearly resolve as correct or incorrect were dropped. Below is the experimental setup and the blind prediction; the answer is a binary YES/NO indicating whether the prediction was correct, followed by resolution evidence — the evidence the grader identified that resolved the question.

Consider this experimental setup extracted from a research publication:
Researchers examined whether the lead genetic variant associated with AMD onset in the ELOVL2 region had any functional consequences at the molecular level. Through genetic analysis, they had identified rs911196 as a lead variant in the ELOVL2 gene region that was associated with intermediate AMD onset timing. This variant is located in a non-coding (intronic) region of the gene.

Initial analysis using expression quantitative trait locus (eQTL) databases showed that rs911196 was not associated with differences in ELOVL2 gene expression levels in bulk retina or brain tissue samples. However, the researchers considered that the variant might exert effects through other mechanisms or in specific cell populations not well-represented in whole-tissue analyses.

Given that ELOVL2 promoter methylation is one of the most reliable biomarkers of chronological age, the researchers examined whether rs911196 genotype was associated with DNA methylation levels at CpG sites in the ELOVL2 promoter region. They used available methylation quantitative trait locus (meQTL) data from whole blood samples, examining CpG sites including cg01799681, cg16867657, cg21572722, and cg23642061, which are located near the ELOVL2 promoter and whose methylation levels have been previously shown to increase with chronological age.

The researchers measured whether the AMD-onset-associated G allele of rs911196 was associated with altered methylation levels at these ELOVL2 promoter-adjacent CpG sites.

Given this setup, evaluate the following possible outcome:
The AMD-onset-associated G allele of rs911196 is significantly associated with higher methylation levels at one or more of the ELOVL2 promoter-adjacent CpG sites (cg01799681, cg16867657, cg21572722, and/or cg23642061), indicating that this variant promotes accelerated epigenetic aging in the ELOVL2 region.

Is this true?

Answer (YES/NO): YES